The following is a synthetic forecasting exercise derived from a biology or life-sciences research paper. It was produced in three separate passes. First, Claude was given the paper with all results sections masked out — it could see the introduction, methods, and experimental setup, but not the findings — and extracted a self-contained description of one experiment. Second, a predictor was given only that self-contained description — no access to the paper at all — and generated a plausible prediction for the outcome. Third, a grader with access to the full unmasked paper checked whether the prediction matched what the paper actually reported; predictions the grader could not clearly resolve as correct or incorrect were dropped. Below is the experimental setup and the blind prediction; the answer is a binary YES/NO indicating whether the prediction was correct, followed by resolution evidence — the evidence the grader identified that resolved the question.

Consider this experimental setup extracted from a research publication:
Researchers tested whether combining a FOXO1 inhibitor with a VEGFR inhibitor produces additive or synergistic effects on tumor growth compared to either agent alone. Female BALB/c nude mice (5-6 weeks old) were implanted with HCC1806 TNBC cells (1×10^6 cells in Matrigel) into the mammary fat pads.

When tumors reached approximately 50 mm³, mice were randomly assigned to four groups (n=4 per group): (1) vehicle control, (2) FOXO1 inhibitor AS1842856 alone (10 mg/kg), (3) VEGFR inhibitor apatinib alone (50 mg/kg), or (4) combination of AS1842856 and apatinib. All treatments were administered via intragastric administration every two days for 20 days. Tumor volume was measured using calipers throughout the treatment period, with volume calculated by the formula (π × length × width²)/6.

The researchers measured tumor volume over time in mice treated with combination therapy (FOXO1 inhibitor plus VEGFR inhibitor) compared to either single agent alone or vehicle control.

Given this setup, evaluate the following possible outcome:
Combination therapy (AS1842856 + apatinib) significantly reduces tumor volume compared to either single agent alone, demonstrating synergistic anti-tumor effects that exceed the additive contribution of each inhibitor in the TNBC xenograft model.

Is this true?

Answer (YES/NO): YES